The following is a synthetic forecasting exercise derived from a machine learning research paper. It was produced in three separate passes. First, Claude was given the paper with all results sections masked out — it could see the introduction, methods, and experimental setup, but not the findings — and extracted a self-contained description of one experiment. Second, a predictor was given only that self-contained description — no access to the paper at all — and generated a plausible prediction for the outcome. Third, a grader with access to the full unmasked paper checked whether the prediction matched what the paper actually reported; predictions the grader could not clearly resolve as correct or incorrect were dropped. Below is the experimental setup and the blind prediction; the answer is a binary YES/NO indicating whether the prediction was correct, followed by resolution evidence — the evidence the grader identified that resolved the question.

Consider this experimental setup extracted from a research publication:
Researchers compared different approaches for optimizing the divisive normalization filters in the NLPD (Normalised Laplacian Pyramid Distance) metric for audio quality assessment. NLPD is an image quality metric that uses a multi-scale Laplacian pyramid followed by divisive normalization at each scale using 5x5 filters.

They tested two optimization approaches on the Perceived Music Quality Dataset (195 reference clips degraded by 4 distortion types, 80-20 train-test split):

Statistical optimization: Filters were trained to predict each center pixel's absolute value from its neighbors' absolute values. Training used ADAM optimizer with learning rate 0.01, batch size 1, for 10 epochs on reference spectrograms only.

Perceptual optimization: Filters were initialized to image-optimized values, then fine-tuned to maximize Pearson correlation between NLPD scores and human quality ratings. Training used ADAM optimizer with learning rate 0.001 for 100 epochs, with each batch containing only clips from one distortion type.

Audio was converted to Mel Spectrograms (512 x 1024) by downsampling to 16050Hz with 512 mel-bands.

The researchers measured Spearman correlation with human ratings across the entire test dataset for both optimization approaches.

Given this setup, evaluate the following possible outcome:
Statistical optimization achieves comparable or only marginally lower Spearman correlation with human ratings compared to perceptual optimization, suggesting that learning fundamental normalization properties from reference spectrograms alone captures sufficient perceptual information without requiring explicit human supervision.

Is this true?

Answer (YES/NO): YES